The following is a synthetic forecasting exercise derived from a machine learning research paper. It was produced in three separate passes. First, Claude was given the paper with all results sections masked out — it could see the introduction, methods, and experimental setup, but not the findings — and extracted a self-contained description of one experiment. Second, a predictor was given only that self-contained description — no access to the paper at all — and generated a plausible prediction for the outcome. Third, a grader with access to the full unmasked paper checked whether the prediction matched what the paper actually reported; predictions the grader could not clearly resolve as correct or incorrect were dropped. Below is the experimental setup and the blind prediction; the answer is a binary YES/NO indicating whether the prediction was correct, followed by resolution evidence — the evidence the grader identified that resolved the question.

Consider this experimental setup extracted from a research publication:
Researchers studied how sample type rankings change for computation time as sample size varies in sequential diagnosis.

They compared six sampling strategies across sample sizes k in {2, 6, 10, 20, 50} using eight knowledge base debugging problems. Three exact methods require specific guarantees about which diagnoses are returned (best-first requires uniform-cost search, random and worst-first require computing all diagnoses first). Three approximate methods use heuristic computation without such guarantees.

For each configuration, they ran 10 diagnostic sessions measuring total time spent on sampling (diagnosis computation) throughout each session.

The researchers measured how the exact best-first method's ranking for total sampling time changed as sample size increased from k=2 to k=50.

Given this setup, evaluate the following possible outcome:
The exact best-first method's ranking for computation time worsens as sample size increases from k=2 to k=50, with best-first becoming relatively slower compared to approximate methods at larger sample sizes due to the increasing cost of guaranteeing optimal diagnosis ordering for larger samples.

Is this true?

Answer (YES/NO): NO